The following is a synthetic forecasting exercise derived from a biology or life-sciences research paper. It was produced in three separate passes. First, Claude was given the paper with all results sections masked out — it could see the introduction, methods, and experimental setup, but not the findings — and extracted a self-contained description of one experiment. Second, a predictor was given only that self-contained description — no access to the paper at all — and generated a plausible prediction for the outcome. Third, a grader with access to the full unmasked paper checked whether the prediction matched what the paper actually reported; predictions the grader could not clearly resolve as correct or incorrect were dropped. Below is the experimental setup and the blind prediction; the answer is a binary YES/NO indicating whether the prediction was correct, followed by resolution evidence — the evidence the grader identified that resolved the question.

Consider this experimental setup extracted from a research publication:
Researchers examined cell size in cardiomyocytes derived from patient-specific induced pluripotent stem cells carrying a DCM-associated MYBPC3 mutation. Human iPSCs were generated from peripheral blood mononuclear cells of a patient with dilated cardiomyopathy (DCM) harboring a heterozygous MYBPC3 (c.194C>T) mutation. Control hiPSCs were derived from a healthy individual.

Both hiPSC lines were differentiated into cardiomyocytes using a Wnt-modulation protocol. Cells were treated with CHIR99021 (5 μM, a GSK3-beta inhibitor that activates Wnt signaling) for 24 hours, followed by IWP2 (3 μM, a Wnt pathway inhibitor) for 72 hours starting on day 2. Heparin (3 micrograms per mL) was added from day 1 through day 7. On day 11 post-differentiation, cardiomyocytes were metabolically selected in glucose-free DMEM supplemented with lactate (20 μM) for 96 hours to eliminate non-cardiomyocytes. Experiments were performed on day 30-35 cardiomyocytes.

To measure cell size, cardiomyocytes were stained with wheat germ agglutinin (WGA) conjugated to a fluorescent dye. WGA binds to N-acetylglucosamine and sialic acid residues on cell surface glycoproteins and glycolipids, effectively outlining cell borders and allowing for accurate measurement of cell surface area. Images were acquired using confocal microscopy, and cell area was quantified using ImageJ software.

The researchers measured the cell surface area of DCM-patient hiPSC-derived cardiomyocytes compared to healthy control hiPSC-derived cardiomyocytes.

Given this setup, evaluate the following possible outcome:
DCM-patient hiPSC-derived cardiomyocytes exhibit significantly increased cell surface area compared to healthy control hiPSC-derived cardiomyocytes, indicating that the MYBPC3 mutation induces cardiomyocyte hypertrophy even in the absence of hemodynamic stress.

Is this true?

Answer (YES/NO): YES